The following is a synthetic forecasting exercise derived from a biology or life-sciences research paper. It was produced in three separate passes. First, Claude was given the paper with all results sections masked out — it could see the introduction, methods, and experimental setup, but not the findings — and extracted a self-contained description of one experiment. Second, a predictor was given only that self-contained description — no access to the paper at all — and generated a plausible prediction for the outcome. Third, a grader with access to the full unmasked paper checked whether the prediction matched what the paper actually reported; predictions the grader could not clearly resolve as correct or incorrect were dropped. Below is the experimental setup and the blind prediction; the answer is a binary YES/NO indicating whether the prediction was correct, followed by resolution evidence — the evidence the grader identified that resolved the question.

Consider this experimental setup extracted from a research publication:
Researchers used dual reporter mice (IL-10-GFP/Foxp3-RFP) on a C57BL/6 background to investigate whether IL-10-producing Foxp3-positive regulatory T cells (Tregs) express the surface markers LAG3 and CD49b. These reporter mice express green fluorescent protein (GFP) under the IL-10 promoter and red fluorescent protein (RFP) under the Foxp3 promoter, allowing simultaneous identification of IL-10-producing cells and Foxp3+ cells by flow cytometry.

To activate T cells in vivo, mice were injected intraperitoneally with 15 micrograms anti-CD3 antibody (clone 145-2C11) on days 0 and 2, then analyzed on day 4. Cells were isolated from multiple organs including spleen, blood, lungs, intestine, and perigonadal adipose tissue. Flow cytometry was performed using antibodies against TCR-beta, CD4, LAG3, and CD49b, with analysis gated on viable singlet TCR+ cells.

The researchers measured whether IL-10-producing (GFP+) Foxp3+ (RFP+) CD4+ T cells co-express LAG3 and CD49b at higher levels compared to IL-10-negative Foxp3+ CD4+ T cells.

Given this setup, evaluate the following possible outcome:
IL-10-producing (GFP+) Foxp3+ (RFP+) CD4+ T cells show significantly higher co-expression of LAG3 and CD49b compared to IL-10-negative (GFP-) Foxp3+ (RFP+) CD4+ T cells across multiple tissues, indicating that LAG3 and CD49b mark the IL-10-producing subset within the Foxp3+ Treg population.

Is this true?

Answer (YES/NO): YES